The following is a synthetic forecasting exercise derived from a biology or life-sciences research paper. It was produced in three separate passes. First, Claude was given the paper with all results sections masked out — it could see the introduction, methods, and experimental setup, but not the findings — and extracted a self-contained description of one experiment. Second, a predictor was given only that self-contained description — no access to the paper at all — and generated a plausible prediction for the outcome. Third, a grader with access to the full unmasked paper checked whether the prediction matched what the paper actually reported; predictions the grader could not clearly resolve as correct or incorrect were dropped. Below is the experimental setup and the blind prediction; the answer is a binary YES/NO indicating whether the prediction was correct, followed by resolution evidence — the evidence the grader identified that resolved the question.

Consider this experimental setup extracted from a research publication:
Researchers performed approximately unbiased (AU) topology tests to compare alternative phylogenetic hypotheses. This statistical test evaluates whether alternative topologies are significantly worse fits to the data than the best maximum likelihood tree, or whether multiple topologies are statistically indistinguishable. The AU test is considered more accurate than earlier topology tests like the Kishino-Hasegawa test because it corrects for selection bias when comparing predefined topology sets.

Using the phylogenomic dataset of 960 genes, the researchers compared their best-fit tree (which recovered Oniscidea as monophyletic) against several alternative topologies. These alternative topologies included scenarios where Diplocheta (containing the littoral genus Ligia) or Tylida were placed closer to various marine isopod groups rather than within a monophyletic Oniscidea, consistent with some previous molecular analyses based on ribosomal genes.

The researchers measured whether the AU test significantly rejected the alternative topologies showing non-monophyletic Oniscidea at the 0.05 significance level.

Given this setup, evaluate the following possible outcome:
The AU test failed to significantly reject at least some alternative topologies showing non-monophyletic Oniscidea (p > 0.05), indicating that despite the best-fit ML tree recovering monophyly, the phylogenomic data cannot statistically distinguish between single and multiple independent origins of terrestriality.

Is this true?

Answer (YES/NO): NO